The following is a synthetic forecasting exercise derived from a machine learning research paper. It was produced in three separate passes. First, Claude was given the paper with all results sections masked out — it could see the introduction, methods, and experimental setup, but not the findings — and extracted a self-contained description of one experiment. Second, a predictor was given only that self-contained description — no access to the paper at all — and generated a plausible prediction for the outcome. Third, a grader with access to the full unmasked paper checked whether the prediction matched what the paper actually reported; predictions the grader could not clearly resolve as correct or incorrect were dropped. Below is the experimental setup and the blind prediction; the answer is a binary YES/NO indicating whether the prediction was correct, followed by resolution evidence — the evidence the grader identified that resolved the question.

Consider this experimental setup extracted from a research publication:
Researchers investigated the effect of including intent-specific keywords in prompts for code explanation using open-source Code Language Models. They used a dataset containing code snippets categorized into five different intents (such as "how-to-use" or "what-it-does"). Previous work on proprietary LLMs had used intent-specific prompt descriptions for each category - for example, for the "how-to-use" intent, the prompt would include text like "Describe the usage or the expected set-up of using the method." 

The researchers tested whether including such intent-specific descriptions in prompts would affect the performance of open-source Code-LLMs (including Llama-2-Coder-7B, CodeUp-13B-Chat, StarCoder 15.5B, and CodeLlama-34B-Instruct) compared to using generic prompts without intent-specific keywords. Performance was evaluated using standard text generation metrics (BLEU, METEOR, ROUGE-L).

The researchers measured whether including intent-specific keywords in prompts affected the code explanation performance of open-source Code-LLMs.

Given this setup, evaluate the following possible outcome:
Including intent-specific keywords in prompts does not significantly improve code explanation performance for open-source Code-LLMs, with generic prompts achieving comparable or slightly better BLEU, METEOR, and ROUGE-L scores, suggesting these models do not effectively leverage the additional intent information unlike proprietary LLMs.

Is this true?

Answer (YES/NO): YES